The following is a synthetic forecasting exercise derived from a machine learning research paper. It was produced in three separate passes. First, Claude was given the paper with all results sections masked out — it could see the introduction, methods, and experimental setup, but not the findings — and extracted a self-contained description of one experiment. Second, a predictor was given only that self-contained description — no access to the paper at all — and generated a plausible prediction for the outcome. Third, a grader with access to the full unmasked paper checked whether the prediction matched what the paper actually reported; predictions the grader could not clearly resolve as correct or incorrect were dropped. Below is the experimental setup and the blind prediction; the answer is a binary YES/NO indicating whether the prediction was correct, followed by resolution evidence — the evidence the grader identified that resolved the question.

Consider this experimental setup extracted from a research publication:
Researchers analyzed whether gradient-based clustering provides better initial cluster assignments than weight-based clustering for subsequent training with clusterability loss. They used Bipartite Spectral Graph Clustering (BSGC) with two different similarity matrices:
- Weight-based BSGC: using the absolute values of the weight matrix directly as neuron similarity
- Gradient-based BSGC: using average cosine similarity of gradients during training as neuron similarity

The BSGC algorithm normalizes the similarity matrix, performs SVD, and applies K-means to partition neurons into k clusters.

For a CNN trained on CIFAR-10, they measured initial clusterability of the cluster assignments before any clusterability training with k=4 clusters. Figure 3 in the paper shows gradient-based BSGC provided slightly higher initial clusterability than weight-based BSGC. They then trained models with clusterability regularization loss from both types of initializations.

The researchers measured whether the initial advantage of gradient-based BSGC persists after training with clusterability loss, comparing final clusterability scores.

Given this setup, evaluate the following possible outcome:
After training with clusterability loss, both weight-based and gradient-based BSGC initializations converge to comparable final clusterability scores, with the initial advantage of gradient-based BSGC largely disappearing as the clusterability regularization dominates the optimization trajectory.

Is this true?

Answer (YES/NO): YES